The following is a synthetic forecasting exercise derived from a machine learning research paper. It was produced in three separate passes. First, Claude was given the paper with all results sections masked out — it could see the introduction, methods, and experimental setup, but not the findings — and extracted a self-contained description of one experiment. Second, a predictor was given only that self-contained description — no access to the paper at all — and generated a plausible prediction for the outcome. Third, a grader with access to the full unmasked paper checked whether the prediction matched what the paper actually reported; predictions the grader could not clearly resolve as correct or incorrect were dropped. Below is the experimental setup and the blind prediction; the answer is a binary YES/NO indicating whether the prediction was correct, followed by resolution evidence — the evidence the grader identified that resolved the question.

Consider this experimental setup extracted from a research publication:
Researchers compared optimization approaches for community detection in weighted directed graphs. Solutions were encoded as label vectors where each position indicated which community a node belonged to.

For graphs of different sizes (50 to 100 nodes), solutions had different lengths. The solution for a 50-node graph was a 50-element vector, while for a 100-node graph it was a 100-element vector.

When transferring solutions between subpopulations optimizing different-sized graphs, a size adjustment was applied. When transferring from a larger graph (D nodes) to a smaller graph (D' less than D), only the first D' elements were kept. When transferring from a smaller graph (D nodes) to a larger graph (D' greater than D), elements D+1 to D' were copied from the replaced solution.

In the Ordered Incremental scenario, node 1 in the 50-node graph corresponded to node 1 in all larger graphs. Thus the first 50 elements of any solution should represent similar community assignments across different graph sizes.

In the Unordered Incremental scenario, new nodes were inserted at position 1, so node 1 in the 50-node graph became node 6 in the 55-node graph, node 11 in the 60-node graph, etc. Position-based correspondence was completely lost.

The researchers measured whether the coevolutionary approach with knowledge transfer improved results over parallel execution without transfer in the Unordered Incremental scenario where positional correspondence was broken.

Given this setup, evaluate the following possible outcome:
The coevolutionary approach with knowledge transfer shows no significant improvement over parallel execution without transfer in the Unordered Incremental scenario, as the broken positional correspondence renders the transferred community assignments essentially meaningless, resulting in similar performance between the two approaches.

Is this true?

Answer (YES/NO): YES